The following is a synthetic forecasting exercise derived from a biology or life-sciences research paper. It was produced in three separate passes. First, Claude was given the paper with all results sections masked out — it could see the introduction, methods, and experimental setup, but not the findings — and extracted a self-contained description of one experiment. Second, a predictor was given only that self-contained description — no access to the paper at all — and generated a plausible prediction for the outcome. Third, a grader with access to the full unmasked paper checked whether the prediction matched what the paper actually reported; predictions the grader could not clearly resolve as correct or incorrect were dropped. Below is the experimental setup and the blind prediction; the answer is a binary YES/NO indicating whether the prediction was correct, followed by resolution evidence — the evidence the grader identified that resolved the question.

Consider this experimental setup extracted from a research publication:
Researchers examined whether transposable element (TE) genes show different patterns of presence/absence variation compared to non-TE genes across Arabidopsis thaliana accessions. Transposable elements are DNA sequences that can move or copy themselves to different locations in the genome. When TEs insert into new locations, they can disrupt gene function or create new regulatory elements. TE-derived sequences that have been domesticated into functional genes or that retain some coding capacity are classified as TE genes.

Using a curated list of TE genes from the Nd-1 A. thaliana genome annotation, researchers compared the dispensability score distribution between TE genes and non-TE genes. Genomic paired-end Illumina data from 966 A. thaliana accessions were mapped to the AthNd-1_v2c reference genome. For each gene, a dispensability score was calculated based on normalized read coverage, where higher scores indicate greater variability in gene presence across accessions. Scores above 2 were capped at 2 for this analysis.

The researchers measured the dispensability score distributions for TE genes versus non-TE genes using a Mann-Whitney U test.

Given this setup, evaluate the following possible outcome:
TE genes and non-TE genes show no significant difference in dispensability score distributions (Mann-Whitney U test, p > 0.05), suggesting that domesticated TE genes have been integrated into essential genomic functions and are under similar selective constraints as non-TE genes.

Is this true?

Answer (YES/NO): NO